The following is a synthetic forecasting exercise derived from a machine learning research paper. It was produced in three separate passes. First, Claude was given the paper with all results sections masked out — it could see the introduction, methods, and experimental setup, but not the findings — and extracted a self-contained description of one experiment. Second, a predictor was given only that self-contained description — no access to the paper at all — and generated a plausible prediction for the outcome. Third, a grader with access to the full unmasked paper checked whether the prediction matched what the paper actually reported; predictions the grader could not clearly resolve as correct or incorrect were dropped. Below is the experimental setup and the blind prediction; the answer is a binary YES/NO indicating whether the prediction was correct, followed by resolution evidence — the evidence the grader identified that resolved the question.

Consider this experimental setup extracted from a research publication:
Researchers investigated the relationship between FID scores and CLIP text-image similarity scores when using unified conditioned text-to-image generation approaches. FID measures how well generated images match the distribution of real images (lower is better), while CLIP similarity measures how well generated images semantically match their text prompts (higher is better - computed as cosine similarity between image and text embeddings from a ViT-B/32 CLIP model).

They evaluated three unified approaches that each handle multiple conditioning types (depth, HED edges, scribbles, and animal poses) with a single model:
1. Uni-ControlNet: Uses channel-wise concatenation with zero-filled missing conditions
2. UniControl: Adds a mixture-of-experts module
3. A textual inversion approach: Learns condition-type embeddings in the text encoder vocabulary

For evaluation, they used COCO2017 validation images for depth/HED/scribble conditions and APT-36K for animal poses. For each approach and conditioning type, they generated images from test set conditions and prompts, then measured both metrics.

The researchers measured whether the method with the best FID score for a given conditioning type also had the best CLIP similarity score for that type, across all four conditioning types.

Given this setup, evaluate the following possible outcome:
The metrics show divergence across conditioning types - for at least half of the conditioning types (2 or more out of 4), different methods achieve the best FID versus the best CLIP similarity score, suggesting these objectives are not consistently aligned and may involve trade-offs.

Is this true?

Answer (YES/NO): YES